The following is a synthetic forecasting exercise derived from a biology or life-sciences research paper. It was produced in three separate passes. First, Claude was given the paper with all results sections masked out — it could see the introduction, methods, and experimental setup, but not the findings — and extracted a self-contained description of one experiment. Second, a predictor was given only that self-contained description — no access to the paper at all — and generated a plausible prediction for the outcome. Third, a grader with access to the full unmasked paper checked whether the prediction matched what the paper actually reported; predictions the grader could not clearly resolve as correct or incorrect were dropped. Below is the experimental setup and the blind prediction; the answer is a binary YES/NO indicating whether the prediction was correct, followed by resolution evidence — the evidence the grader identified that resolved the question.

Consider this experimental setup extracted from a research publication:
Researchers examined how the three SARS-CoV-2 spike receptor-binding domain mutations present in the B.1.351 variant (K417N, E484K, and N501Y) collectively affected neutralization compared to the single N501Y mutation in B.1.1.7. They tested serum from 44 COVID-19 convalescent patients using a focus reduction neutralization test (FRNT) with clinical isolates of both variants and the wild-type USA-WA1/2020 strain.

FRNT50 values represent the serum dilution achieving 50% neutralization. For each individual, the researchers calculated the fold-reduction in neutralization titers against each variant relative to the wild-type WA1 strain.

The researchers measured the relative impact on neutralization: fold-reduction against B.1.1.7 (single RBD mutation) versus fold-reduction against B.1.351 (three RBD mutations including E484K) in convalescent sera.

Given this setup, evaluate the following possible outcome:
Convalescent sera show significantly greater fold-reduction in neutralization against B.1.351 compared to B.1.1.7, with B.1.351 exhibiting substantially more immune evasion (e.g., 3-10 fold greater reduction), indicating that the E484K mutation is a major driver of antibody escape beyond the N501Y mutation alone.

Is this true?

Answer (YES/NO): NO